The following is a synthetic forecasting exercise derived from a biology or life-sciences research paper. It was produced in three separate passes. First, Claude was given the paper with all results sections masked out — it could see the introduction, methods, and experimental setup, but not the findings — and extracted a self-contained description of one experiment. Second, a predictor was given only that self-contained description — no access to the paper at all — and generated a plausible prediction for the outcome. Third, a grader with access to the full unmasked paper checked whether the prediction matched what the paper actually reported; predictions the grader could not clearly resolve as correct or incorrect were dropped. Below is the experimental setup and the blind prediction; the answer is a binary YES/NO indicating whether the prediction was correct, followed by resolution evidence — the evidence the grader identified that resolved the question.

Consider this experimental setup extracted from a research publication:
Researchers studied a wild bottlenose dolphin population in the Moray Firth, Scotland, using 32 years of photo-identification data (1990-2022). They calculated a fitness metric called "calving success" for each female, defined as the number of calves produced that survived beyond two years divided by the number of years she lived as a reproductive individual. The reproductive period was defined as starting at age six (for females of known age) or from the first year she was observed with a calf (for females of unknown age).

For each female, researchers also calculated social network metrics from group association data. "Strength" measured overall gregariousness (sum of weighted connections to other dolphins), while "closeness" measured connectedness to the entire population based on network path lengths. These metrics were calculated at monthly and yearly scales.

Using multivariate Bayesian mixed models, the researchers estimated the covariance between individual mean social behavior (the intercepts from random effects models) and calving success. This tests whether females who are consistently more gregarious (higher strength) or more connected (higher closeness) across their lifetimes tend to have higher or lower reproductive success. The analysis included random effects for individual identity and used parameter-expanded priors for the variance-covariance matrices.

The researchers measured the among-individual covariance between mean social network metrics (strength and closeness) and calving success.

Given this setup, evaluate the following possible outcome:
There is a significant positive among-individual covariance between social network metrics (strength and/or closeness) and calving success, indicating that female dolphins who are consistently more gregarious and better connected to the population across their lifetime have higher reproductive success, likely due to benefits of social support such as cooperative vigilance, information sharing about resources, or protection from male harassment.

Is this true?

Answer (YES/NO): YES